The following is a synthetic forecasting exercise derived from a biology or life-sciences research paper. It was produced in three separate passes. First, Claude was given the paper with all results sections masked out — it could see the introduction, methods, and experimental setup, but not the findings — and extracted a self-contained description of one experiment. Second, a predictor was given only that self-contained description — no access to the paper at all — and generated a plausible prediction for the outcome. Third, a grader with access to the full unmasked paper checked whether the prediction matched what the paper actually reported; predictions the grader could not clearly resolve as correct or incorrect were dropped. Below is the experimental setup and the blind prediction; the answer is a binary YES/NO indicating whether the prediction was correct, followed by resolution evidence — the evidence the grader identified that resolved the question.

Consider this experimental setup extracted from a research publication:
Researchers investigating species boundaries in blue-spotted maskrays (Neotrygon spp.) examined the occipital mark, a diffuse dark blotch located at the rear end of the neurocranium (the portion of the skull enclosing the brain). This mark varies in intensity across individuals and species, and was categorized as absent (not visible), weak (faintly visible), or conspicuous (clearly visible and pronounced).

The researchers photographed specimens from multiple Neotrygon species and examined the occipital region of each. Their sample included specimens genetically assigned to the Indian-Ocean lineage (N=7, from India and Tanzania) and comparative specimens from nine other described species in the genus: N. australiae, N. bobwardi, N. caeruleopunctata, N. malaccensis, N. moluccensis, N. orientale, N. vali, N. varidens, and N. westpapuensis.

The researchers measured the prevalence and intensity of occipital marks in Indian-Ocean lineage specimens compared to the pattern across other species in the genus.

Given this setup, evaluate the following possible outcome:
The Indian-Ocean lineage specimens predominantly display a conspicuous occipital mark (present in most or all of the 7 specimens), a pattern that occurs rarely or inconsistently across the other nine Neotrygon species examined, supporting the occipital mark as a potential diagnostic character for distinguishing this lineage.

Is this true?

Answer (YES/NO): YES